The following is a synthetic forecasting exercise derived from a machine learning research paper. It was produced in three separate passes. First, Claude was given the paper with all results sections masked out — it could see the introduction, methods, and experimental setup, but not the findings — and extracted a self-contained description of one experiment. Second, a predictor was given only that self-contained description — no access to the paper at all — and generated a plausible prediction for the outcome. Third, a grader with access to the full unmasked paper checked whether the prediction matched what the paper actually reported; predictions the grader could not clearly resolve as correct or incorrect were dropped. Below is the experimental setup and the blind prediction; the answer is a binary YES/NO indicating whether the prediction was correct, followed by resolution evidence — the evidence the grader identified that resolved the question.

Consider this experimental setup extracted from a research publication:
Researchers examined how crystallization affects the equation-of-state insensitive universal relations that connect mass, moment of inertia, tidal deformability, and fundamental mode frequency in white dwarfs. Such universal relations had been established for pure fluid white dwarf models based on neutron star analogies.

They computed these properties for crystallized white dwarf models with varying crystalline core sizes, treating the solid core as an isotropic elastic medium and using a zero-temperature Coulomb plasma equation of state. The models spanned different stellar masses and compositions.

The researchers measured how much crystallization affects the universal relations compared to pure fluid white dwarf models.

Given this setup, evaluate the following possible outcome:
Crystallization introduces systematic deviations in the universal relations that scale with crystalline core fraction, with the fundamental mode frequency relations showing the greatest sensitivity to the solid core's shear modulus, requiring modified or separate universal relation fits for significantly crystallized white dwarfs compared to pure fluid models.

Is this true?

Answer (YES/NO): NO